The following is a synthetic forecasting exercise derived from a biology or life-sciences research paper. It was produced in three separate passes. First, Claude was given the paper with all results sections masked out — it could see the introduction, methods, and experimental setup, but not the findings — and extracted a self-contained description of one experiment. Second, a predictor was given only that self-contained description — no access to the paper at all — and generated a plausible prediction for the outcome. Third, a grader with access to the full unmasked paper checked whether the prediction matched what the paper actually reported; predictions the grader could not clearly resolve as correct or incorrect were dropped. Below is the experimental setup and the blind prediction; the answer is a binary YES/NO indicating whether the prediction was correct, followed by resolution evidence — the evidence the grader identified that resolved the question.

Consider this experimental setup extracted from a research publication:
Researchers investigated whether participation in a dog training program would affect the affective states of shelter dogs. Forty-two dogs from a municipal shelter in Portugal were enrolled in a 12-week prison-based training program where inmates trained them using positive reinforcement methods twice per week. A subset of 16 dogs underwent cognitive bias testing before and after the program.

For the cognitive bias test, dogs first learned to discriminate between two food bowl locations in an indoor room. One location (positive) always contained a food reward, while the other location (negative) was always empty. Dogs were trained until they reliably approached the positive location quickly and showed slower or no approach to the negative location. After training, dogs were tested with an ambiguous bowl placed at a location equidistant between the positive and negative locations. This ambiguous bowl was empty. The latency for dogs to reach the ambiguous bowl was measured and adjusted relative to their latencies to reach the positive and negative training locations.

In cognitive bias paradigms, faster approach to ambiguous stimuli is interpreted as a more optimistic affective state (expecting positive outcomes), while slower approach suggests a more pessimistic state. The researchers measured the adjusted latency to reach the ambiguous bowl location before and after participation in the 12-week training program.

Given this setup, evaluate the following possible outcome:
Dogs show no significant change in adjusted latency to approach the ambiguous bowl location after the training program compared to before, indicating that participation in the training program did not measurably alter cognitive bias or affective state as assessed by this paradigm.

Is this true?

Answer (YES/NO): YES